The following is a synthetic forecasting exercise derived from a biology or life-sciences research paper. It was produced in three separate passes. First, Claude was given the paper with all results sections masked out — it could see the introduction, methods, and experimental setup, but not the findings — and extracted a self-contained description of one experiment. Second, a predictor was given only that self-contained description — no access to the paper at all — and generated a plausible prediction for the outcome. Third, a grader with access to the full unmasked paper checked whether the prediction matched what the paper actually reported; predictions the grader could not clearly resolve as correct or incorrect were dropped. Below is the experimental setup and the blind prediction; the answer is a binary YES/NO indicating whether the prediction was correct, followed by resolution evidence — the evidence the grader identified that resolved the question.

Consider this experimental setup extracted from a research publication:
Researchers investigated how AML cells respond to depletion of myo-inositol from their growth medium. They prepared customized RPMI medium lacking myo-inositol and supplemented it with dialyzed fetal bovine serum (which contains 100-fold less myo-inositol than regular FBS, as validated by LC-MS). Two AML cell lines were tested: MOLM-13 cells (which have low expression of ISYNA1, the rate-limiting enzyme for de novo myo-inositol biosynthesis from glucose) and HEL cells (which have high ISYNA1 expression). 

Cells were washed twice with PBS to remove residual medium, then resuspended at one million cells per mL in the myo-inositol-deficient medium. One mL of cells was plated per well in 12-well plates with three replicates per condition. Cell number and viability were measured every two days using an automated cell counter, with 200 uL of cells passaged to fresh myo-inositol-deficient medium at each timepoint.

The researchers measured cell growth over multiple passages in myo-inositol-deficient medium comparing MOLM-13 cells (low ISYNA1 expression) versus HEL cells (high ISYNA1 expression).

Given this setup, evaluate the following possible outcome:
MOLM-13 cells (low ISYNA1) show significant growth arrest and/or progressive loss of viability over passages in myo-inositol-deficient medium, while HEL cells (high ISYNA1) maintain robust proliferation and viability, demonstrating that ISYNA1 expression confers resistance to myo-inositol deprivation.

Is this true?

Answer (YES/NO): YES